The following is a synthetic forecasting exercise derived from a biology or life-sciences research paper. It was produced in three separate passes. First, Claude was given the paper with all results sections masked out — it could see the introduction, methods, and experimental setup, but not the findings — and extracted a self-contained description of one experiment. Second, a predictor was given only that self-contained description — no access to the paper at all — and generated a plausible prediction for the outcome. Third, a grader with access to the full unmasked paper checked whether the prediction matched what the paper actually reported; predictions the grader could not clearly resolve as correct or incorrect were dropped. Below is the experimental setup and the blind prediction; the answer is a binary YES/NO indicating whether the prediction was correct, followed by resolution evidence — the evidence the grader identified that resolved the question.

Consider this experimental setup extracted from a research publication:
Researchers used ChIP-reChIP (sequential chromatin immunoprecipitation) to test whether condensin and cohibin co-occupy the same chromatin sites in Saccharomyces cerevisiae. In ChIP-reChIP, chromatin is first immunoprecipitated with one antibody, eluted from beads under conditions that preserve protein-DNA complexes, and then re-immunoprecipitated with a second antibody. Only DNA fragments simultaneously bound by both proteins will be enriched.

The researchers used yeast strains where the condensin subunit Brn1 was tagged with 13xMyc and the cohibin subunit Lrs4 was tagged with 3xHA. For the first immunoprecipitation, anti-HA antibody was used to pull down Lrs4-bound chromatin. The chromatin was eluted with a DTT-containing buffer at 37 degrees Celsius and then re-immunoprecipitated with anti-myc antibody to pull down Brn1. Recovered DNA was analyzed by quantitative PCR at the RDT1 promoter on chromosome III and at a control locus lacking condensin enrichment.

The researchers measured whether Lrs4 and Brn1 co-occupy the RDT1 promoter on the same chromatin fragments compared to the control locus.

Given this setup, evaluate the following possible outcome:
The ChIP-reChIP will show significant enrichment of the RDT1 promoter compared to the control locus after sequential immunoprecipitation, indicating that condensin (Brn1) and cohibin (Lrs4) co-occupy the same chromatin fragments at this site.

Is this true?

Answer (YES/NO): YES